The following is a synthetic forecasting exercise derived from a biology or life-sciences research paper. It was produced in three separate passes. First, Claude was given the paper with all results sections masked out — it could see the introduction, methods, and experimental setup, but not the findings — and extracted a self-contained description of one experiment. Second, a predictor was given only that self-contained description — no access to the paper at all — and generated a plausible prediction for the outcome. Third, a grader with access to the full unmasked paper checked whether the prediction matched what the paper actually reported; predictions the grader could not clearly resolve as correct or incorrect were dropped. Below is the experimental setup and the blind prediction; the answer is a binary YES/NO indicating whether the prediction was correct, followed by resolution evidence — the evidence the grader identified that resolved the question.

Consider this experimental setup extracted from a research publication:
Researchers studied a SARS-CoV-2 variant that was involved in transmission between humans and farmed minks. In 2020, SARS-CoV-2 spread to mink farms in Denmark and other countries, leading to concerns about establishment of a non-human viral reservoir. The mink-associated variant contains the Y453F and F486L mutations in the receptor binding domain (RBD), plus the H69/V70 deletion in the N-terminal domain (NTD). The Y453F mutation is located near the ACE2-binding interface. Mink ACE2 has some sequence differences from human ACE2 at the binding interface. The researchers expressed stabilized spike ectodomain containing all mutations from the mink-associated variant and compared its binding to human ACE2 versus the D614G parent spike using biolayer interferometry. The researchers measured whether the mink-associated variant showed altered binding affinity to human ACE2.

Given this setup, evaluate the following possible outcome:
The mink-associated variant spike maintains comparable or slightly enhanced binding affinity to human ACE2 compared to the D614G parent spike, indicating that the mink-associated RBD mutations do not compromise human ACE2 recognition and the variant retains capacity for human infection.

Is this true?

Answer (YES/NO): NO